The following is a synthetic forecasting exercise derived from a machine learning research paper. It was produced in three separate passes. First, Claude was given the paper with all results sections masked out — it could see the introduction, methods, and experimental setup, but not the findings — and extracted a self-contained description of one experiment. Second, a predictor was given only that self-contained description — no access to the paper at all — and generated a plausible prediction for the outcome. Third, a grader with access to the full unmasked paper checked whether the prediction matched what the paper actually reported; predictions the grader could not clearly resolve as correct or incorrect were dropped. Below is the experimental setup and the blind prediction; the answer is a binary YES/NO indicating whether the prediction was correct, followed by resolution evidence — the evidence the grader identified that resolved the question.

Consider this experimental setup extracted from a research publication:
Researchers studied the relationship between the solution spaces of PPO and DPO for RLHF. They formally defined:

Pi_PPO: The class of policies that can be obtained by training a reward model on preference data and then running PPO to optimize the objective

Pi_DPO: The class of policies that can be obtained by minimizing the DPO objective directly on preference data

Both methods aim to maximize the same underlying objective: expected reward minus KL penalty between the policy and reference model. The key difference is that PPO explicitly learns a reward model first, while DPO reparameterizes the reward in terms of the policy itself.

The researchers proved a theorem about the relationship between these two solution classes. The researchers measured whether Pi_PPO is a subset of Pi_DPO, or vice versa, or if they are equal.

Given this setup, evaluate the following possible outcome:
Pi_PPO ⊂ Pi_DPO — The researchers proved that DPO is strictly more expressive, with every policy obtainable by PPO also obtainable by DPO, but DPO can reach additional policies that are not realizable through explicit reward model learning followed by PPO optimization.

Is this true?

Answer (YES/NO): YES